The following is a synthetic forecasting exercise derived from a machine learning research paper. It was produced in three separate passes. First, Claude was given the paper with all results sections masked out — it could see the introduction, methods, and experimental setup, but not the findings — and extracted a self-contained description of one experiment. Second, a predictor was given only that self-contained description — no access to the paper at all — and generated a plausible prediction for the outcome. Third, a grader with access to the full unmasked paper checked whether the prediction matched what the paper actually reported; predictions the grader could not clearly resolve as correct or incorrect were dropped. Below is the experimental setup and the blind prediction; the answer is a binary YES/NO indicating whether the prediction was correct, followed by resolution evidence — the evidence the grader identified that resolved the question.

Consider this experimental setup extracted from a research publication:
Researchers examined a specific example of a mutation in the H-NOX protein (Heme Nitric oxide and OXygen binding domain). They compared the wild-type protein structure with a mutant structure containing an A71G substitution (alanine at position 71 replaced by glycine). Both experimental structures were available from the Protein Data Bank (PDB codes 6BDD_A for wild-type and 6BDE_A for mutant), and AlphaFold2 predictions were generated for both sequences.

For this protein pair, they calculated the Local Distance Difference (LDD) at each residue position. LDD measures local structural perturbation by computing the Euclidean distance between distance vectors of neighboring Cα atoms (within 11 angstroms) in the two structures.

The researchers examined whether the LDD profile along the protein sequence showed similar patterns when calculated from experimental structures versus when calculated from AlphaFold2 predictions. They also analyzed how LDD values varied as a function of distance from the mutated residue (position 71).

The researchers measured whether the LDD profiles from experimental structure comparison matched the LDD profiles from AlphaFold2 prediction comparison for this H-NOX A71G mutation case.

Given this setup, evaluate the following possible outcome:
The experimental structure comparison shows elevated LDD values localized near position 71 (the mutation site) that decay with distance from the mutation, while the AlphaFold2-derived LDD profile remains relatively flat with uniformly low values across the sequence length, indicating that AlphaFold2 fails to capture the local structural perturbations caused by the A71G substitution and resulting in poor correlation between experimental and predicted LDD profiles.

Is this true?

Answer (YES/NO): NO